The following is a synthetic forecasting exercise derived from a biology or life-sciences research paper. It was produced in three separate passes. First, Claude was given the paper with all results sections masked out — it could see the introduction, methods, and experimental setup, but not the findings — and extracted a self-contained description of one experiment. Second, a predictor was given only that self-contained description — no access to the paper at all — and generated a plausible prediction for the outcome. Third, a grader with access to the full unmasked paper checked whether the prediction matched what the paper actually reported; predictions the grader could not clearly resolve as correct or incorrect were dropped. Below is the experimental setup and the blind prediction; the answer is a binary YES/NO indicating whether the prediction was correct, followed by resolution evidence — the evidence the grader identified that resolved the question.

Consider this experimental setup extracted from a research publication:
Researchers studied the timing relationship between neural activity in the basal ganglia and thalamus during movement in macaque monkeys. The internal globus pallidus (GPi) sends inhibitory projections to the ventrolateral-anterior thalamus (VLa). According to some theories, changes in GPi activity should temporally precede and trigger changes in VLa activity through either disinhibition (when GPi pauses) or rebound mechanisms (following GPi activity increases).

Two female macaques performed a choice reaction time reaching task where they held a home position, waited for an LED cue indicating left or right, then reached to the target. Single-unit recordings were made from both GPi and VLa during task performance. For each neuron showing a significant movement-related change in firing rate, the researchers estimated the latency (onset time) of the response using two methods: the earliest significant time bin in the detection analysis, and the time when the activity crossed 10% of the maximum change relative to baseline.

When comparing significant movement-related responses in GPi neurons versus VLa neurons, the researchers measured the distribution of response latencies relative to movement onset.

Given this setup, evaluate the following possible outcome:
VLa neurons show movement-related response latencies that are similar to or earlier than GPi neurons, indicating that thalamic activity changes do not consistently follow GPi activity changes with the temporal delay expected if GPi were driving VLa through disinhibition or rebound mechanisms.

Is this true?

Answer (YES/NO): YES